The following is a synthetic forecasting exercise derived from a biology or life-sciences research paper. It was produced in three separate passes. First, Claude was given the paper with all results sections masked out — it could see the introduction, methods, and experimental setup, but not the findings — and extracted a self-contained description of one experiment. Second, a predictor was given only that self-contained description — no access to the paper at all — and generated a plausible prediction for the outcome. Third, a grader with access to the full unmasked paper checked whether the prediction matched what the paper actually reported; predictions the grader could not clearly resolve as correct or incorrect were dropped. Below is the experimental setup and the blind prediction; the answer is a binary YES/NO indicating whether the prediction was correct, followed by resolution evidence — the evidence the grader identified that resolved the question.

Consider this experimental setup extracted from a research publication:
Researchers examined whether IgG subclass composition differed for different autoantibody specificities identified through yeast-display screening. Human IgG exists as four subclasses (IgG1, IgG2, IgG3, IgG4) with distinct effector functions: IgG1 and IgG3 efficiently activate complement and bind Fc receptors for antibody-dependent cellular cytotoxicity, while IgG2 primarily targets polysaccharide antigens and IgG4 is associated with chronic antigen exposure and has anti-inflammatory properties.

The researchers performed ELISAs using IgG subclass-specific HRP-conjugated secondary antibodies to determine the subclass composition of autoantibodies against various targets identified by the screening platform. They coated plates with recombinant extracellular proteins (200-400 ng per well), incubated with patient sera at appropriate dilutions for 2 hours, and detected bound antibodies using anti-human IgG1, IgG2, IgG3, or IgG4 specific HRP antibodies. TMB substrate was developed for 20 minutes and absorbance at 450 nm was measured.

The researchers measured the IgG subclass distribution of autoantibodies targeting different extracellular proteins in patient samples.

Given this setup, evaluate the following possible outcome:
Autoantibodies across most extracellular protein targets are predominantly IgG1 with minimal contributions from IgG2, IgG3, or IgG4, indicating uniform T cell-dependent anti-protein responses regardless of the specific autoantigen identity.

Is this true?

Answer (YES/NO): NO